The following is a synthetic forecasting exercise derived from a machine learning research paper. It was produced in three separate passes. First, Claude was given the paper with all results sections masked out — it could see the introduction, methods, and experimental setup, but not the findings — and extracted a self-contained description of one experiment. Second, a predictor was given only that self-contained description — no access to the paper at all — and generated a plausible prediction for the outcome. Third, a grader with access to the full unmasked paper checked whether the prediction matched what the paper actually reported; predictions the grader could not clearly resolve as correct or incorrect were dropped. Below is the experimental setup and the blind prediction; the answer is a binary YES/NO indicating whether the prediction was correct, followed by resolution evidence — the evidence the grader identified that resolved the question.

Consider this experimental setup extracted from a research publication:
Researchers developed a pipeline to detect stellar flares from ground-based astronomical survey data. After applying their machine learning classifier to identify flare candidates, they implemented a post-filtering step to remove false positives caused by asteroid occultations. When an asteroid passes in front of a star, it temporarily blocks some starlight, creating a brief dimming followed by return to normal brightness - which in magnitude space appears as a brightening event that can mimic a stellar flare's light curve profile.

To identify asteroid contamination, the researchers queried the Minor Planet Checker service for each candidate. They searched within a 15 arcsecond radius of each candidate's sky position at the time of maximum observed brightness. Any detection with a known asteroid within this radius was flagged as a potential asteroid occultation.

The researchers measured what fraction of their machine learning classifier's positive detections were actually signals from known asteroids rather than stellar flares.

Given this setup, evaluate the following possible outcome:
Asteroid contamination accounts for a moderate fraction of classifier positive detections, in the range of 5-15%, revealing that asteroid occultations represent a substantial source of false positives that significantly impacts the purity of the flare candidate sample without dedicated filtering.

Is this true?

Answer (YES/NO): YES